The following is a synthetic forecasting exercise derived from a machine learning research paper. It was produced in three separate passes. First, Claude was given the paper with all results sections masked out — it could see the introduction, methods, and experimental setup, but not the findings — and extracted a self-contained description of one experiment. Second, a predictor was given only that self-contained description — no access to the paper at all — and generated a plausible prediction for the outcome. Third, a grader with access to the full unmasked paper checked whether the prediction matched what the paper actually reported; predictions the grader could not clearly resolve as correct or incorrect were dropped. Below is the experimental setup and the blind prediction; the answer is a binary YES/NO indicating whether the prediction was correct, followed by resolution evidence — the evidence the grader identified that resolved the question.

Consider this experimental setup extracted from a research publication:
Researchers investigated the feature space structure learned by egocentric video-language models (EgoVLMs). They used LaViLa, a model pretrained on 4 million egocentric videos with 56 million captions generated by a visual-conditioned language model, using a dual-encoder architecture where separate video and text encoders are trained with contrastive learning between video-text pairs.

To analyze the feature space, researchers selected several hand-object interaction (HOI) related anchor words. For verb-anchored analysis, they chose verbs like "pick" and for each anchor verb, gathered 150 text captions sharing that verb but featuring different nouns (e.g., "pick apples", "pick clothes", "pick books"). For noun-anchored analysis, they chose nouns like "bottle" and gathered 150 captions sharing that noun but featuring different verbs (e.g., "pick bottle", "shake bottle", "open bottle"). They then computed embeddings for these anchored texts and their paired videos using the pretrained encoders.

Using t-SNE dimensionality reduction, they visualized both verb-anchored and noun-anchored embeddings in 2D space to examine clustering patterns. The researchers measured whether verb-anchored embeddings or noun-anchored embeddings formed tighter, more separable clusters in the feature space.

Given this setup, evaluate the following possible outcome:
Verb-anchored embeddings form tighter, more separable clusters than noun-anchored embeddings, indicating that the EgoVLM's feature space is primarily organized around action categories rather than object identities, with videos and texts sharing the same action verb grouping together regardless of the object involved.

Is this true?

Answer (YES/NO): NO